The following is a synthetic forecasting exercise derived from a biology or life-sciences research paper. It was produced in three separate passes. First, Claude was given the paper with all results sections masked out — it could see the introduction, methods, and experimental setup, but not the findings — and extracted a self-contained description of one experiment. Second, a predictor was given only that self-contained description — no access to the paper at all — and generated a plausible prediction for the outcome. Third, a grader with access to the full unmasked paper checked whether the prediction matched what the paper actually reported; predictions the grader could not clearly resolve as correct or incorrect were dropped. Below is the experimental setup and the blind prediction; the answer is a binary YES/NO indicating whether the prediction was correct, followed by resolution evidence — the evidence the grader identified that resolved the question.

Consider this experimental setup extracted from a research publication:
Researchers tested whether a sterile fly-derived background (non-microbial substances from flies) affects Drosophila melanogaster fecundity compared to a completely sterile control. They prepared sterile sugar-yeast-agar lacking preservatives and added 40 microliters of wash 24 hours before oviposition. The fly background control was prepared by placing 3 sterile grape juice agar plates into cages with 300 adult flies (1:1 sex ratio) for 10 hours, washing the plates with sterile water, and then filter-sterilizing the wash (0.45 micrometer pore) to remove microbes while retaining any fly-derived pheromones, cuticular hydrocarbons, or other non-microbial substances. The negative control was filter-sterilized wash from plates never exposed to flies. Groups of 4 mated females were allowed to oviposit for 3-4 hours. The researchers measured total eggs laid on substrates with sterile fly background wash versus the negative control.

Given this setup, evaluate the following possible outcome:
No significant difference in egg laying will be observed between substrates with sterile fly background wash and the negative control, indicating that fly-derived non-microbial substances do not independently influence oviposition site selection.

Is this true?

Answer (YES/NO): YES